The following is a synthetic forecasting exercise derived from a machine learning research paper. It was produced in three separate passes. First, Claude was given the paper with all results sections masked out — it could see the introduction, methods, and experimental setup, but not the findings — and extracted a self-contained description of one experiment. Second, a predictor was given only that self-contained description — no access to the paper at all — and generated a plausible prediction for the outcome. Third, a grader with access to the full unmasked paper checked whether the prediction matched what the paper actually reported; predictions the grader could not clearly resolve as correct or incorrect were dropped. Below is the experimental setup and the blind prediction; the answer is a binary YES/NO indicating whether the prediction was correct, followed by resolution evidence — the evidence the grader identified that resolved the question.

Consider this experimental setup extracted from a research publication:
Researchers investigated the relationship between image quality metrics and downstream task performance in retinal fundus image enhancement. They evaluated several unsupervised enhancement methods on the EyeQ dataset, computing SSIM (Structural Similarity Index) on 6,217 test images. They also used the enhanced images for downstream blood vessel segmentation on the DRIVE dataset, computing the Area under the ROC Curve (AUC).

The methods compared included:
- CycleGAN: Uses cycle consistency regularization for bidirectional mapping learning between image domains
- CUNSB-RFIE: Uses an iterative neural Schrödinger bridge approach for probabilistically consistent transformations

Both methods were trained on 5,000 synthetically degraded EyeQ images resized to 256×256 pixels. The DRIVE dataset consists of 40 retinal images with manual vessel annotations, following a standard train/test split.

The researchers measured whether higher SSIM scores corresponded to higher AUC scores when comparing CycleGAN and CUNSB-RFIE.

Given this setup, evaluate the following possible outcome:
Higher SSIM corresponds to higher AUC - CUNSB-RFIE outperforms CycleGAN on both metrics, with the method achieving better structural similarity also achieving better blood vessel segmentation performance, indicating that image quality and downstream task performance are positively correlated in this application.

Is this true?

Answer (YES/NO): NO